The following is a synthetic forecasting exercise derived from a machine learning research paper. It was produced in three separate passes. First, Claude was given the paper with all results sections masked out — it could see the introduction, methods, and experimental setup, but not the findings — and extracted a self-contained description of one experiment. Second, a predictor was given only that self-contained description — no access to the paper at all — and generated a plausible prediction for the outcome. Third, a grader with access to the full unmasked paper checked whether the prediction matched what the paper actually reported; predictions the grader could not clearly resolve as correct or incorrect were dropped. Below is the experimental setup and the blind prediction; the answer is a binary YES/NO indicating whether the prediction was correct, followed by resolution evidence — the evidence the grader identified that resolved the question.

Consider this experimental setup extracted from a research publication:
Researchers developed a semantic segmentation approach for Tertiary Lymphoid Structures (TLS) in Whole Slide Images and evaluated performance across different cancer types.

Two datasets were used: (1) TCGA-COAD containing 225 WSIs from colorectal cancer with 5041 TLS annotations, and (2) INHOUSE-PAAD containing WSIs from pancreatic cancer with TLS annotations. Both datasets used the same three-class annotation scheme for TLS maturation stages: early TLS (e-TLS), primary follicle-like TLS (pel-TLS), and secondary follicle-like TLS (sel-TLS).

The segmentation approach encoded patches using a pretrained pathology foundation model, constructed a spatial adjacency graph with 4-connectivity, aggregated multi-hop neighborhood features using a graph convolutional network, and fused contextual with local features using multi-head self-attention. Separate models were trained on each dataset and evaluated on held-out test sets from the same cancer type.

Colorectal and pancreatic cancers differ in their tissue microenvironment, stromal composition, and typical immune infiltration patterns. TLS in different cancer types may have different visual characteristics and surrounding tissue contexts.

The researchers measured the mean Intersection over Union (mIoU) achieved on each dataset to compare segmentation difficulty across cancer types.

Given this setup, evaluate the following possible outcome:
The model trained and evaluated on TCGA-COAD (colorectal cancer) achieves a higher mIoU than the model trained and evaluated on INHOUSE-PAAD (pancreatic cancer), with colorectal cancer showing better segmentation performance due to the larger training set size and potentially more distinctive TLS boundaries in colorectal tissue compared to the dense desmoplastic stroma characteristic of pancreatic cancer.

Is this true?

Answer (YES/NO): YES